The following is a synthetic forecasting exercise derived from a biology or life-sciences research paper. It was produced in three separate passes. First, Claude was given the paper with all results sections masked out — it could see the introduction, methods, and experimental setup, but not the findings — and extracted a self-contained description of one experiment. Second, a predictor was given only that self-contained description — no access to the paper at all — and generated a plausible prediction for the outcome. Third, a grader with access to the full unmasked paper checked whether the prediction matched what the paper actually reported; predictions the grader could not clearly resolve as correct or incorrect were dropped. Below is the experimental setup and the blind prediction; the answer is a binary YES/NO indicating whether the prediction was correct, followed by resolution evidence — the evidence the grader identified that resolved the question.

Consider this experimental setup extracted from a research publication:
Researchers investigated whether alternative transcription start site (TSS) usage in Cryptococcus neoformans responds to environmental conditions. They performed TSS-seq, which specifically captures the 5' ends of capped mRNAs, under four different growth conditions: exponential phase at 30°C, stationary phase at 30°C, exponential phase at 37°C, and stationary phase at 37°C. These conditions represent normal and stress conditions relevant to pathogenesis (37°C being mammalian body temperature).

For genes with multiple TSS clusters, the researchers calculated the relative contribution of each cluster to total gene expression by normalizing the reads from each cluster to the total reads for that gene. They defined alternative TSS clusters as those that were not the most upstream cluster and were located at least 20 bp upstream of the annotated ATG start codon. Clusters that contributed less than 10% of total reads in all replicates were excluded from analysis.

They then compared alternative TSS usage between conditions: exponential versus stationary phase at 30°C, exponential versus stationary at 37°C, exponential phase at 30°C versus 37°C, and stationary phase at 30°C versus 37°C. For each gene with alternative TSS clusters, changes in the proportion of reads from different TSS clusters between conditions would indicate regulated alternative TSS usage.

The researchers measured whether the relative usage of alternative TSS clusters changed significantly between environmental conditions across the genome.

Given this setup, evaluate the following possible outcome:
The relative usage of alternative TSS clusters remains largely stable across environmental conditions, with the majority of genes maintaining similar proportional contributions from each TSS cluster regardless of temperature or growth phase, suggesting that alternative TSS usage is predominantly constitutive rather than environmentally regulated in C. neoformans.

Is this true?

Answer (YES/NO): NO